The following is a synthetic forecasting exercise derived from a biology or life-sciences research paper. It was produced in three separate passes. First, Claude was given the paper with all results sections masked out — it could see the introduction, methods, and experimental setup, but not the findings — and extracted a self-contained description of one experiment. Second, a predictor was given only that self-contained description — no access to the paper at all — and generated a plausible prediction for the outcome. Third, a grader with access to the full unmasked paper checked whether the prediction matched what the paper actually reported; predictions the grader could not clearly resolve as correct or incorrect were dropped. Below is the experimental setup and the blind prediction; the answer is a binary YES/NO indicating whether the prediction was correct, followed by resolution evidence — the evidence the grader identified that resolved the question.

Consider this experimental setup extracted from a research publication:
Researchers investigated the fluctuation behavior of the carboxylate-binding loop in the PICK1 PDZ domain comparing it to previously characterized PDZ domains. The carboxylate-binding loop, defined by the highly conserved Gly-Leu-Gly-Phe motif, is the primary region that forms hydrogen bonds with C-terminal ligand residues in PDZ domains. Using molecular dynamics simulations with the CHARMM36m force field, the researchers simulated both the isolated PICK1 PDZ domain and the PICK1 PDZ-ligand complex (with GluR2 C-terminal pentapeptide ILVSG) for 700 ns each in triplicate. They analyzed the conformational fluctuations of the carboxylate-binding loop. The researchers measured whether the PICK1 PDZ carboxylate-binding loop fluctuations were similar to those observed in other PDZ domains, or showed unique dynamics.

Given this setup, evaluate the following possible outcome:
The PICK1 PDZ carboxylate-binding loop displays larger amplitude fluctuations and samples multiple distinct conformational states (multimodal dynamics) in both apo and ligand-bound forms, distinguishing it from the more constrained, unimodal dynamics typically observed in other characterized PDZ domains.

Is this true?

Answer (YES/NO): NO